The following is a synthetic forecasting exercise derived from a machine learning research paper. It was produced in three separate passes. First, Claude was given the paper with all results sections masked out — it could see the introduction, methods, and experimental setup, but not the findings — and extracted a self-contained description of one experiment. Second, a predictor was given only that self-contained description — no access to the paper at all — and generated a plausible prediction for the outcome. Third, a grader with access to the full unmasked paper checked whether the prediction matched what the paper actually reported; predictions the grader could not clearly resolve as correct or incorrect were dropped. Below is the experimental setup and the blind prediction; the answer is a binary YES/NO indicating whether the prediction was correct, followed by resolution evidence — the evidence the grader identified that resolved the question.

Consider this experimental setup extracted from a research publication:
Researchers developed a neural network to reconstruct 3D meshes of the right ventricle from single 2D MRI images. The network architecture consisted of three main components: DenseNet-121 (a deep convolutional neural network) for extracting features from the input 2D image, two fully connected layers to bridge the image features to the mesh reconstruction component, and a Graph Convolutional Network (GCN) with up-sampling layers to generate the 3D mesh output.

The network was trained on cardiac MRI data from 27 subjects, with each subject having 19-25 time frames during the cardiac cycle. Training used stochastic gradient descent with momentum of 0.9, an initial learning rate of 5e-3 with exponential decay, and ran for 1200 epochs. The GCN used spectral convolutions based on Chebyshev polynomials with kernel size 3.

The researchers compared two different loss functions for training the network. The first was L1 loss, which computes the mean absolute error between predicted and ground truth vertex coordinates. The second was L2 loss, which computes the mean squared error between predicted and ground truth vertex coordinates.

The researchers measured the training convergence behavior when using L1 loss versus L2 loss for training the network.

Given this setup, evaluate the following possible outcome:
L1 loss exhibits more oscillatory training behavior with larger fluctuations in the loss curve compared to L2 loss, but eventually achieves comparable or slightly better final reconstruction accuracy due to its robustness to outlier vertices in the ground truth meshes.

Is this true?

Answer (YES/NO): NO